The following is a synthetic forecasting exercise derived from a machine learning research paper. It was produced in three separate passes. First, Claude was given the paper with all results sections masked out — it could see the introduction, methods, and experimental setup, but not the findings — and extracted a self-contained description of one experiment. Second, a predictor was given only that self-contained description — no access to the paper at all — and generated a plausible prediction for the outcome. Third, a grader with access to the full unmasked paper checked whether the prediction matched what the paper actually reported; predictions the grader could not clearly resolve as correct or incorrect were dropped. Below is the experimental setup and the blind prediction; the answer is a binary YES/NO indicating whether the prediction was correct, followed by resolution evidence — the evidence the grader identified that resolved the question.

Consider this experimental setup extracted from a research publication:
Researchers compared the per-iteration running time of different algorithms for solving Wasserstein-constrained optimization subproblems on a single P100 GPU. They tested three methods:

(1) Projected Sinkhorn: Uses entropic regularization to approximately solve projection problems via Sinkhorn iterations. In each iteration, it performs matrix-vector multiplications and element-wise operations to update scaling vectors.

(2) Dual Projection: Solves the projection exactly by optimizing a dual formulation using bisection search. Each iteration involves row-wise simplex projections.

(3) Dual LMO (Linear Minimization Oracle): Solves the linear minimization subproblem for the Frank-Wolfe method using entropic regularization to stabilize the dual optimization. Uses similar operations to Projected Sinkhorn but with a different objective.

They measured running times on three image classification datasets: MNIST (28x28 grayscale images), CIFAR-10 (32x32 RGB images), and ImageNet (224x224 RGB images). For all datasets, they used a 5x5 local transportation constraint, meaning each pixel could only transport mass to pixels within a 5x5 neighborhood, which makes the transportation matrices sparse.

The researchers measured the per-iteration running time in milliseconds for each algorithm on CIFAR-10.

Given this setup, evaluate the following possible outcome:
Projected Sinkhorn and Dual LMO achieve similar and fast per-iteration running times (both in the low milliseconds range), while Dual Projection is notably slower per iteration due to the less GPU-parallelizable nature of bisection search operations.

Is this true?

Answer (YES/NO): NO